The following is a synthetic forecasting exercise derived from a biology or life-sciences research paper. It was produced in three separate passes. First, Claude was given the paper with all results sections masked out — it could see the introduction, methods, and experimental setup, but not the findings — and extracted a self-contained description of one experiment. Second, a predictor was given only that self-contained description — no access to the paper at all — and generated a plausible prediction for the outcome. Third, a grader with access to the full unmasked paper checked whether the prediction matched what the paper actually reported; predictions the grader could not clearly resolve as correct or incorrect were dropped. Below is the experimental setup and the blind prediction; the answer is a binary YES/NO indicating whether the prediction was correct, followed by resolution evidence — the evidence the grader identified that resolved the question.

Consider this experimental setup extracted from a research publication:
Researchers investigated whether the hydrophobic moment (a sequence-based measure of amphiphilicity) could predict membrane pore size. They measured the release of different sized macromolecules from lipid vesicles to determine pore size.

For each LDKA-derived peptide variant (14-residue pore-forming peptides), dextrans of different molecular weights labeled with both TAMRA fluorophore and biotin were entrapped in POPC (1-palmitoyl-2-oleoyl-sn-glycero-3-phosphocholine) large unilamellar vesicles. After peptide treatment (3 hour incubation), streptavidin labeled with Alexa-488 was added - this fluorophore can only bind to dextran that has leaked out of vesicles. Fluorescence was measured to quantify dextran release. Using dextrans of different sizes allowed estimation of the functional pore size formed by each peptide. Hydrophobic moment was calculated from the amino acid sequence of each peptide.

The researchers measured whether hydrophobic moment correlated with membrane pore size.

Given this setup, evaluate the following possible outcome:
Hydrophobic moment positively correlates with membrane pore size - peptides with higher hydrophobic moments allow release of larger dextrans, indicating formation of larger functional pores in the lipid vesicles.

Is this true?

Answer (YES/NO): NO